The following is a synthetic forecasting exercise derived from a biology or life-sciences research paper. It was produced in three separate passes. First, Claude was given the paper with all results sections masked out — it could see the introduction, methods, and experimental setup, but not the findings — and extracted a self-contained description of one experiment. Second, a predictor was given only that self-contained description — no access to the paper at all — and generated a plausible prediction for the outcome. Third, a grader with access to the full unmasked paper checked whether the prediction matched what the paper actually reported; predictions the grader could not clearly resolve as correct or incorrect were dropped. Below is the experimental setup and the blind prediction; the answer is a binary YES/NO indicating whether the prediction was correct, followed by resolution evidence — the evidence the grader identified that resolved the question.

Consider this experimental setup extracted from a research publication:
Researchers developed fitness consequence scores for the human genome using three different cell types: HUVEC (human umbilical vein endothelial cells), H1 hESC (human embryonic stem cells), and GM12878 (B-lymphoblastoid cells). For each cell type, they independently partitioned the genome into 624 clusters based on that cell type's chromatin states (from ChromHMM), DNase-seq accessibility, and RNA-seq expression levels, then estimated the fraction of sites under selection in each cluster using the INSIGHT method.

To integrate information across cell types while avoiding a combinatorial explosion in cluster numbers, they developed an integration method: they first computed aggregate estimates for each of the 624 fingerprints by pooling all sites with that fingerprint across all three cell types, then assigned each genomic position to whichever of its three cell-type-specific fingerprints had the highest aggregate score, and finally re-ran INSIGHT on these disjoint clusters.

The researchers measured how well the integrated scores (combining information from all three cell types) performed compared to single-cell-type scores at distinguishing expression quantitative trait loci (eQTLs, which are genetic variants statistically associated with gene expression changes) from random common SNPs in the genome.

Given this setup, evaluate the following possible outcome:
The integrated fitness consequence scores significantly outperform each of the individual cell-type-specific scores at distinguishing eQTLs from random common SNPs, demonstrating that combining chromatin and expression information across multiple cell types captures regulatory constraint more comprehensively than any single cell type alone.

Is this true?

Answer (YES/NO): NO